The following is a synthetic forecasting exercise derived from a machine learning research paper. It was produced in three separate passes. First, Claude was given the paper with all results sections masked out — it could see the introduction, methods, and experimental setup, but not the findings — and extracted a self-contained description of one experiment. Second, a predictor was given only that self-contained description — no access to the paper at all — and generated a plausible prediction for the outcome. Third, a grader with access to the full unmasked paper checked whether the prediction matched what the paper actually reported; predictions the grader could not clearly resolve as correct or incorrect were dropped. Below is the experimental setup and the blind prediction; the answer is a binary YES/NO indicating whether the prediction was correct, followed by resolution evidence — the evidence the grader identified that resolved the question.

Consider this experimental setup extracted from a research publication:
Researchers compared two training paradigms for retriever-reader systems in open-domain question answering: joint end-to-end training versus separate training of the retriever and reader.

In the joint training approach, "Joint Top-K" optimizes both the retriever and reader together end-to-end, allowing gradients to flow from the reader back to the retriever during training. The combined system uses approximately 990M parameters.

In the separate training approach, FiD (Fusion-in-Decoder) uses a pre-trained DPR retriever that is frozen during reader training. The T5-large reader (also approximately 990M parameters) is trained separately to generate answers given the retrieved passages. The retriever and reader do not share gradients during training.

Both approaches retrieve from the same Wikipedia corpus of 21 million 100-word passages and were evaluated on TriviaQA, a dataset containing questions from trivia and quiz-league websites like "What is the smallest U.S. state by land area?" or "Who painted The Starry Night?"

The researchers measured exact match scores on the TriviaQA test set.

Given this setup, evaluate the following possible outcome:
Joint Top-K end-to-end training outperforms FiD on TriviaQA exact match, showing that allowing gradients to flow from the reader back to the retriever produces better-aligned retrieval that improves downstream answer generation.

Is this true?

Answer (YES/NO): NO